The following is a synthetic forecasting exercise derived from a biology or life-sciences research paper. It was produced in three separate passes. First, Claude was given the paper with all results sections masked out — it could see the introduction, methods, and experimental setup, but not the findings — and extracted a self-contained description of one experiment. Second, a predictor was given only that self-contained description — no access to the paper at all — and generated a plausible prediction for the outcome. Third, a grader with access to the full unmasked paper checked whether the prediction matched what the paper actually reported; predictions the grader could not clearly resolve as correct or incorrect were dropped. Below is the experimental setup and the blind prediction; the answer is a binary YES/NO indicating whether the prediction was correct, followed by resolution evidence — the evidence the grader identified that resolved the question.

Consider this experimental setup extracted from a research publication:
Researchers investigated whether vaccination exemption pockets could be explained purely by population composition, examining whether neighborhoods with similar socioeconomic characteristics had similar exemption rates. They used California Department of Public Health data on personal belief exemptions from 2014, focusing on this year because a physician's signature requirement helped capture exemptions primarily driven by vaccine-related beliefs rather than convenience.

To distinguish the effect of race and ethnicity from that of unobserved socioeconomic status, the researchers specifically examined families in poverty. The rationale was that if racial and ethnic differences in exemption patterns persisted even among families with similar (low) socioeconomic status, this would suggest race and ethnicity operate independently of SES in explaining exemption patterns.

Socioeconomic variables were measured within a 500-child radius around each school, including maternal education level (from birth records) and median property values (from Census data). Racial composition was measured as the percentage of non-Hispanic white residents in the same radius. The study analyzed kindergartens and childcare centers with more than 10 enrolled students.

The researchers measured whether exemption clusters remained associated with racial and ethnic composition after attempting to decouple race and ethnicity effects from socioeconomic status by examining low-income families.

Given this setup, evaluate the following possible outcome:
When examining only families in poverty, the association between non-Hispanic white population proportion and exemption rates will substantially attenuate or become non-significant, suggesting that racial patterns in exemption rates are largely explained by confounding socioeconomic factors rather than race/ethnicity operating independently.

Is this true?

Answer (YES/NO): NO